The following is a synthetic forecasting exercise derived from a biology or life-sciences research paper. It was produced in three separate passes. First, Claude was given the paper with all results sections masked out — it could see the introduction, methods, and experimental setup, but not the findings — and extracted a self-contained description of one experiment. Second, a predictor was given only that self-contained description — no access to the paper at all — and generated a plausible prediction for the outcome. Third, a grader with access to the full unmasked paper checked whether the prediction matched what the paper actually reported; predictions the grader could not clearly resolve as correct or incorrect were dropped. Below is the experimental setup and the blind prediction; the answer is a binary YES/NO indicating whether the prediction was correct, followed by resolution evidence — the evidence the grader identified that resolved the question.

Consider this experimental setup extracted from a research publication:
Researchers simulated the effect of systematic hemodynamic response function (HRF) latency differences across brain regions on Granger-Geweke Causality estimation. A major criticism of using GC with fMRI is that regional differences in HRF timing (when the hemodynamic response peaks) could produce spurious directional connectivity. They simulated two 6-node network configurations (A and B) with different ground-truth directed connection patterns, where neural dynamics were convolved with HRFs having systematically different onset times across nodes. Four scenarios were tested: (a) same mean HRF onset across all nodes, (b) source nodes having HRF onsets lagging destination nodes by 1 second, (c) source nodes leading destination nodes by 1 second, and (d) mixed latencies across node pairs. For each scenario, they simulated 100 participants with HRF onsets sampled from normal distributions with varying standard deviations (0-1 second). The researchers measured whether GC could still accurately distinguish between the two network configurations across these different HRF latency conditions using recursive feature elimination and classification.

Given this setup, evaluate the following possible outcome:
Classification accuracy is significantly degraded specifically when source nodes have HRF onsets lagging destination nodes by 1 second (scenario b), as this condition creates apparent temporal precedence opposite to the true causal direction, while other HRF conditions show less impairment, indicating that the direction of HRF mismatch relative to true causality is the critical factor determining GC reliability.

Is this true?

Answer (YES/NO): NO